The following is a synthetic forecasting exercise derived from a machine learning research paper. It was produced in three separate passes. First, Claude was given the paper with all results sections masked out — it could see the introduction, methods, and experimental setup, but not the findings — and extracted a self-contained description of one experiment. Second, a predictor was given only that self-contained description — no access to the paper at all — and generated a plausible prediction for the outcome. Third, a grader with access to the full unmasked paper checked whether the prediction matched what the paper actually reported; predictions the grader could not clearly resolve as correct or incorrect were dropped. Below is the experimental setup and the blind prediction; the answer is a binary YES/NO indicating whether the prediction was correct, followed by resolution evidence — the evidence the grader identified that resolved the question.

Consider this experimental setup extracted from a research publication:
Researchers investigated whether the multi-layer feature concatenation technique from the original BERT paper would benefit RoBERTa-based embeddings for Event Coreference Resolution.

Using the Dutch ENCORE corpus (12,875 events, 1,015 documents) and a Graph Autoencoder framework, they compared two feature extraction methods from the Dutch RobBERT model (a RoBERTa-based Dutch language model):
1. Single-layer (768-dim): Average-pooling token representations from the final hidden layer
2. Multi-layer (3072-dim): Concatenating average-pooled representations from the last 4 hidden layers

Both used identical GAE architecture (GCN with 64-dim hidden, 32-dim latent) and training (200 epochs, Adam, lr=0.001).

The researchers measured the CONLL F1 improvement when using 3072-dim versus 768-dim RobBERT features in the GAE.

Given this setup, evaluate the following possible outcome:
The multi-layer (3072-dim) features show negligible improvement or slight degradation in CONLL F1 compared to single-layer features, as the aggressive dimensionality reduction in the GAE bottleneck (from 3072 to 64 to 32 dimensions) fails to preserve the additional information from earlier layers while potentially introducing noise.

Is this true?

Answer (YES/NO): YES